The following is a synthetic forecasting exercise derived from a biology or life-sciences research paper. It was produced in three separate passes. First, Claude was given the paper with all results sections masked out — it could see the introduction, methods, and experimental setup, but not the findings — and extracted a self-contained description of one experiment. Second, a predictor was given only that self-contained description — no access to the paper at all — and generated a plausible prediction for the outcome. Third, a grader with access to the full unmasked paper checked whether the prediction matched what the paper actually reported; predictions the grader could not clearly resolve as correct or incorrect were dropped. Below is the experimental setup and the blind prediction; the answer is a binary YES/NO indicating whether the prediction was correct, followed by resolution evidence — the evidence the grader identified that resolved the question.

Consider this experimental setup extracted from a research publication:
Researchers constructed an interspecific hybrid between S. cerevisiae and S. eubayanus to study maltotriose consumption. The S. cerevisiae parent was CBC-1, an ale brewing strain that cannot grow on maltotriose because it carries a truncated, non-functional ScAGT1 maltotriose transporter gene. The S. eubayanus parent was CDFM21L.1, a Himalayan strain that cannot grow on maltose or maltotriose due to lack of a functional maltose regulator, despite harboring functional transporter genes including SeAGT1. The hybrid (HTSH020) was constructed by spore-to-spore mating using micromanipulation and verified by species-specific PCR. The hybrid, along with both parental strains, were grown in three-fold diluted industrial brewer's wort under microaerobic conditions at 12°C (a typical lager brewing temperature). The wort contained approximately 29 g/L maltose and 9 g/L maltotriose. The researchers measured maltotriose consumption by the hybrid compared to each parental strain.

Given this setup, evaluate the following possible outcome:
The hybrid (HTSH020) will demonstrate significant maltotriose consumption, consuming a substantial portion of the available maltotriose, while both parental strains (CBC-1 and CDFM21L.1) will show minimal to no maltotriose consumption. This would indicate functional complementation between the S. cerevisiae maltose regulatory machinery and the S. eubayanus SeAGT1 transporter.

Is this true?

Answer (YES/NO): YES